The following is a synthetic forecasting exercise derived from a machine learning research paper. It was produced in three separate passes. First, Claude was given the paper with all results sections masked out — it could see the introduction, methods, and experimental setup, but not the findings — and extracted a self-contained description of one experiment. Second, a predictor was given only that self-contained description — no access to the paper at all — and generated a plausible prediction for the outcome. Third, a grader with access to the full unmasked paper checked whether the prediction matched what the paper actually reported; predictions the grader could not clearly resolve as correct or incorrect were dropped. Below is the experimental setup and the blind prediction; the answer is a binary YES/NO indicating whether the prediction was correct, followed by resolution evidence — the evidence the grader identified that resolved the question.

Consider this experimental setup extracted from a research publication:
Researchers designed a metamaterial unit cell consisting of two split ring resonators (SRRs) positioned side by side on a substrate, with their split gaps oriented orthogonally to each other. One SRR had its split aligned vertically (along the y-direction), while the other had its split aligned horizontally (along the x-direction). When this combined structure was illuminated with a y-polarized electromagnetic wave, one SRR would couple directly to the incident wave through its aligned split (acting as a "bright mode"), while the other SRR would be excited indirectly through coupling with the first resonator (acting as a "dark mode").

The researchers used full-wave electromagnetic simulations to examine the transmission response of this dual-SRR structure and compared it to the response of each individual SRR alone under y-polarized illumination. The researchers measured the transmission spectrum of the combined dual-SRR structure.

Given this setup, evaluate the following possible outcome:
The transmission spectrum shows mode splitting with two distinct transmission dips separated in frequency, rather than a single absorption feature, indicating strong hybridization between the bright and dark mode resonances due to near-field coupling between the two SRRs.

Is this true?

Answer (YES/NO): NO